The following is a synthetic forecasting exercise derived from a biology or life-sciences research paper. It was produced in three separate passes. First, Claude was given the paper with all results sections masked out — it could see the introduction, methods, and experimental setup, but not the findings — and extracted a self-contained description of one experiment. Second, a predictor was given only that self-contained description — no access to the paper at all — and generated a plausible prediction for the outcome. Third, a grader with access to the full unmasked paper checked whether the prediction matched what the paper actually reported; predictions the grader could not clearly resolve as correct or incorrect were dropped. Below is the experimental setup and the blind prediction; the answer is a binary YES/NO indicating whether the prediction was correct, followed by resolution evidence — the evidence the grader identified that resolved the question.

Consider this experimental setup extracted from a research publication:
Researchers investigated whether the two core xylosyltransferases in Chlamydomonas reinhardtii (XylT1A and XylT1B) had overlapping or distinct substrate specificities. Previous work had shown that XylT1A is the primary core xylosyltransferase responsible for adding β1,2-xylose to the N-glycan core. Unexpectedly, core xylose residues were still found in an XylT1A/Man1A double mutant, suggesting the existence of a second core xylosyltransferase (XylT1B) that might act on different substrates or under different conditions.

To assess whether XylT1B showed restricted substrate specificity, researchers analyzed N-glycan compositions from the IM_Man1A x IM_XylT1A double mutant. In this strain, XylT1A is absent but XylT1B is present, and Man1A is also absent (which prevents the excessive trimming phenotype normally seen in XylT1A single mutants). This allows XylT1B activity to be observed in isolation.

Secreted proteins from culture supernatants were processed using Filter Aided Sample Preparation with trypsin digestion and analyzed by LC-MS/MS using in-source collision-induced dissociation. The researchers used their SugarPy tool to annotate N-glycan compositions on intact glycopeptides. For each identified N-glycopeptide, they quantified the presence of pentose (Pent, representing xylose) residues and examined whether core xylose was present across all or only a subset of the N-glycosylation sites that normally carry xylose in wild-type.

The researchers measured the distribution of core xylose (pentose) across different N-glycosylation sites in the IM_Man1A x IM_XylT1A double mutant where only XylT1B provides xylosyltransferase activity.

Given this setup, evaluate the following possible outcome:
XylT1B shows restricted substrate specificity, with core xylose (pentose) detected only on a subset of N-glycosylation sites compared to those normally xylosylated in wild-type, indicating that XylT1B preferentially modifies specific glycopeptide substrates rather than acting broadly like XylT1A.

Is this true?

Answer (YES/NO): NO